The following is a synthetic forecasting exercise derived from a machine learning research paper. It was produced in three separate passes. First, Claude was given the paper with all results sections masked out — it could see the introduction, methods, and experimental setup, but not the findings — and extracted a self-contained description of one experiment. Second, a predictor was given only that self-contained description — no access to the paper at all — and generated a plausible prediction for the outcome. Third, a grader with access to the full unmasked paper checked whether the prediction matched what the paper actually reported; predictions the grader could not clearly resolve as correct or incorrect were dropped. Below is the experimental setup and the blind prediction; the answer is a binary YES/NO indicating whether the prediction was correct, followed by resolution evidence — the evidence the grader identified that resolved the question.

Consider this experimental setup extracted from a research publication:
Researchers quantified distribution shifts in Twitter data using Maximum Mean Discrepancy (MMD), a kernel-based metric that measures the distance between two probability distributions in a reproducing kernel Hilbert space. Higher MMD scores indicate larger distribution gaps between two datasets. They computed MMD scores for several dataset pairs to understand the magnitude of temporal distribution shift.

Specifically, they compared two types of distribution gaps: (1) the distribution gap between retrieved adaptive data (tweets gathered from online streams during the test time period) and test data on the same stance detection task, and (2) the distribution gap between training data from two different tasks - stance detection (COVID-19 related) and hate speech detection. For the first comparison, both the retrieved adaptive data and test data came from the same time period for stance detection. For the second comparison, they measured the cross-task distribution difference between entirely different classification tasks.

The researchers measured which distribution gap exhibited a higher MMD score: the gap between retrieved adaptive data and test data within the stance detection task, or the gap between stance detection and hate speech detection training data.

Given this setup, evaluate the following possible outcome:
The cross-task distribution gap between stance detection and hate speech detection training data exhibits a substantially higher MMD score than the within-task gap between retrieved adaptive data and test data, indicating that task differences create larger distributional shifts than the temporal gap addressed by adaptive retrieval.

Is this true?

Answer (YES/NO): NO